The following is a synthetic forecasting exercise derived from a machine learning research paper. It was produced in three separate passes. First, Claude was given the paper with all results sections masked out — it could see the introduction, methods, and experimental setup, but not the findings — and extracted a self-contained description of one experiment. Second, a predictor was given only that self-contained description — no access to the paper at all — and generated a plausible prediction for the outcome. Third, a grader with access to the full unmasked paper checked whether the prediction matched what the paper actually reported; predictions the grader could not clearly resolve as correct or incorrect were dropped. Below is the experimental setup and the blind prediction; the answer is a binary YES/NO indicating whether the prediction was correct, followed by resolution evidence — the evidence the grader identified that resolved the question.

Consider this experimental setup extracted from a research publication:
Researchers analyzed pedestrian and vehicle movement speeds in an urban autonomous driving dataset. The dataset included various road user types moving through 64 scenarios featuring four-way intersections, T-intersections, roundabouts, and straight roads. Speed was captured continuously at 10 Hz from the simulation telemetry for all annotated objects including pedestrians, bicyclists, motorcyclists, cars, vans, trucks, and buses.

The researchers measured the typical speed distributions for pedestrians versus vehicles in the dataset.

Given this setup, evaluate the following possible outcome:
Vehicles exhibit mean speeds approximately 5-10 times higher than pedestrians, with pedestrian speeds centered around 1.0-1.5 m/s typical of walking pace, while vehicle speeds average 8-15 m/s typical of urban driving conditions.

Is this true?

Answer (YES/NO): NO